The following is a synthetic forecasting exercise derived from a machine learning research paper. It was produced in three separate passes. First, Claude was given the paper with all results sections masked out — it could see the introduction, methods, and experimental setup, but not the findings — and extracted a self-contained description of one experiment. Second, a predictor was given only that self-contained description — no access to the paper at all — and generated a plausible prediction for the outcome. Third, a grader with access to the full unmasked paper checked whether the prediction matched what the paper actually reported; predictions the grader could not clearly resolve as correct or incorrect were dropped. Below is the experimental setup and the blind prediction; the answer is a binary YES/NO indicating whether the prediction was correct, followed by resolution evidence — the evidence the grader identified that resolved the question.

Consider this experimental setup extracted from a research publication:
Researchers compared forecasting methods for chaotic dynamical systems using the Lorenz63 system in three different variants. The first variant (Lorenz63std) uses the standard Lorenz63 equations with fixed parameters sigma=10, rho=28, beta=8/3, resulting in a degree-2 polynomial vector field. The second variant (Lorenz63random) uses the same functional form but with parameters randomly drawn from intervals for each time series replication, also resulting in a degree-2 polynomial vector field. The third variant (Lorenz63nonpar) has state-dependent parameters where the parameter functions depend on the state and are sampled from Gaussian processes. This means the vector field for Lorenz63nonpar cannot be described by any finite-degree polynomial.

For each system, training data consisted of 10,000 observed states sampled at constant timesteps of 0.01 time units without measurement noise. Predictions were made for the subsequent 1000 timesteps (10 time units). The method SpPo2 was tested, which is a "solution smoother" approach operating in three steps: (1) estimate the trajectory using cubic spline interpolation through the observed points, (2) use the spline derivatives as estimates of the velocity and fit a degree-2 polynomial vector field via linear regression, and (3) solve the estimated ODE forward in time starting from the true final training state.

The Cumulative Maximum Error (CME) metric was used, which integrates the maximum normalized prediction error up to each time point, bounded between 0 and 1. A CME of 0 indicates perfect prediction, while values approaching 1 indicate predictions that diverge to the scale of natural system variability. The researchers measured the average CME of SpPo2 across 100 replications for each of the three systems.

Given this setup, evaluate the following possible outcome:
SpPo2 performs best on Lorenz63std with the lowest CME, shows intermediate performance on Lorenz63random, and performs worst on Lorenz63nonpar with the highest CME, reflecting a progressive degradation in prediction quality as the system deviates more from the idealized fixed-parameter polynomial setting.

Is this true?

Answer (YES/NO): NO